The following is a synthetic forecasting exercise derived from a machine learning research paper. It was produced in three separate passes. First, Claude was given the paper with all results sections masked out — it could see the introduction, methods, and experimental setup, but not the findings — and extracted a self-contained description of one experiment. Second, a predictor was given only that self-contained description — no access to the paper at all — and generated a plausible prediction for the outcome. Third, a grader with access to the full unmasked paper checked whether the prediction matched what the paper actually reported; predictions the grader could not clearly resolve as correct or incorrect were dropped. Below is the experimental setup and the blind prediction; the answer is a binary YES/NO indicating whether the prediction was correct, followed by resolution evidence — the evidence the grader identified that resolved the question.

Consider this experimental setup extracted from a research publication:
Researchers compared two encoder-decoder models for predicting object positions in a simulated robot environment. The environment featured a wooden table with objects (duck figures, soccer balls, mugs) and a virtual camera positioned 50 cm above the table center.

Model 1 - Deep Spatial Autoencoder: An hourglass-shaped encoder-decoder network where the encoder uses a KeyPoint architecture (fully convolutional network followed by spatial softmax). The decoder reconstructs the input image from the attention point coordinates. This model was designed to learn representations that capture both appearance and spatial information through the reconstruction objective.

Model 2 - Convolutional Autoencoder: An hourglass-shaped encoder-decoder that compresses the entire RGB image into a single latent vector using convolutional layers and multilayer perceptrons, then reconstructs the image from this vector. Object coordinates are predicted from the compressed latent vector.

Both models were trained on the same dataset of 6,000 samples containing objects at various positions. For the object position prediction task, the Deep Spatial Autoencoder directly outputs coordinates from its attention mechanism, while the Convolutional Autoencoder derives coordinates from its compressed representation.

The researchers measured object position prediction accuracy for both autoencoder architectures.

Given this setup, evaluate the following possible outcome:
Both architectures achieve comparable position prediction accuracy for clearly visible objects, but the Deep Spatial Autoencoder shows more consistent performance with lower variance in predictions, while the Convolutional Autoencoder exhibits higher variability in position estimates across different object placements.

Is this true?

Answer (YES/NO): NO